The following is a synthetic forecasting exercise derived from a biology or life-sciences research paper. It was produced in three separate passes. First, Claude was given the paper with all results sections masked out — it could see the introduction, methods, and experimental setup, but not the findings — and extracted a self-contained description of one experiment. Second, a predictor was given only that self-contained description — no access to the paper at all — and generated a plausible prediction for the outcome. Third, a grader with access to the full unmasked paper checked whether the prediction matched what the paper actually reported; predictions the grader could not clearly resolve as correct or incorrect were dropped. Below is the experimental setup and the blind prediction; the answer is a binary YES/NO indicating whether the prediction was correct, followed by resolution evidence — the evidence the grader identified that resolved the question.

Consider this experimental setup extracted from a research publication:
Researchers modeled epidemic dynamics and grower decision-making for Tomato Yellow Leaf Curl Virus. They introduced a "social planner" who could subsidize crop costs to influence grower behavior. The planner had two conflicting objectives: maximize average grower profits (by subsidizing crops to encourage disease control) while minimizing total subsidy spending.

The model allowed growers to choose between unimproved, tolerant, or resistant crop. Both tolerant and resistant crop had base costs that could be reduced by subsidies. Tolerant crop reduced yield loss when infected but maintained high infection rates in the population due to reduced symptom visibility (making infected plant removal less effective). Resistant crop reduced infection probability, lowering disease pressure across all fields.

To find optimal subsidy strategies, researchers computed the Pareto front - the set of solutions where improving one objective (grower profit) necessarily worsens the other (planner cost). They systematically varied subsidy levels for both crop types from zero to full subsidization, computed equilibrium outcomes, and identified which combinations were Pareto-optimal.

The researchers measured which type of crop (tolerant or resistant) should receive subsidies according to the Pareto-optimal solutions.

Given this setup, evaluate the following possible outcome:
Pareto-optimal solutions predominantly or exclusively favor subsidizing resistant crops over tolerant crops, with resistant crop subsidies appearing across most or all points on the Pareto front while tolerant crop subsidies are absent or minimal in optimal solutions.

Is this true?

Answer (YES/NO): YES